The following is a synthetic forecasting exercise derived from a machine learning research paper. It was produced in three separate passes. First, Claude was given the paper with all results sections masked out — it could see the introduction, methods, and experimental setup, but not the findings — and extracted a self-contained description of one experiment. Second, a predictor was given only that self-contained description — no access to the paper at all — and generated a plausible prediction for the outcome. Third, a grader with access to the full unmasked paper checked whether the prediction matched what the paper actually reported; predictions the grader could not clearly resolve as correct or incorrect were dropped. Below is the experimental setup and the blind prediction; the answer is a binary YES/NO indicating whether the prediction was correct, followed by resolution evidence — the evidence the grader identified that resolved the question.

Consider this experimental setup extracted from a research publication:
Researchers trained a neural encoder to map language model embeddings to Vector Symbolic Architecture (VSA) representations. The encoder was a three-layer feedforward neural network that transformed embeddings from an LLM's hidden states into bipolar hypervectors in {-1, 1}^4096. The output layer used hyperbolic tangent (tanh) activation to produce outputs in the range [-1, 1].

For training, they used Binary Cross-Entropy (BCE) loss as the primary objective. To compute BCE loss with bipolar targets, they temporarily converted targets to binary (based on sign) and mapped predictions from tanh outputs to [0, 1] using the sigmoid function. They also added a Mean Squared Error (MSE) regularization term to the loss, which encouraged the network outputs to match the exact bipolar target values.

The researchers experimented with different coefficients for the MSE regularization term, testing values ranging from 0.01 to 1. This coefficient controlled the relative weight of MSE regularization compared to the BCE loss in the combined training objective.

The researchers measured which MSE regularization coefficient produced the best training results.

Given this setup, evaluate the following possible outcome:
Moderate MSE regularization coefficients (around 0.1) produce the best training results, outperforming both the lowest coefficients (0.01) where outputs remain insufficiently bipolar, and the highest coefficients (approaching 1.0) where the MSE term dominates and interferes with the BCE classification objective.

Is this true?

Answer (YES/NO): YES